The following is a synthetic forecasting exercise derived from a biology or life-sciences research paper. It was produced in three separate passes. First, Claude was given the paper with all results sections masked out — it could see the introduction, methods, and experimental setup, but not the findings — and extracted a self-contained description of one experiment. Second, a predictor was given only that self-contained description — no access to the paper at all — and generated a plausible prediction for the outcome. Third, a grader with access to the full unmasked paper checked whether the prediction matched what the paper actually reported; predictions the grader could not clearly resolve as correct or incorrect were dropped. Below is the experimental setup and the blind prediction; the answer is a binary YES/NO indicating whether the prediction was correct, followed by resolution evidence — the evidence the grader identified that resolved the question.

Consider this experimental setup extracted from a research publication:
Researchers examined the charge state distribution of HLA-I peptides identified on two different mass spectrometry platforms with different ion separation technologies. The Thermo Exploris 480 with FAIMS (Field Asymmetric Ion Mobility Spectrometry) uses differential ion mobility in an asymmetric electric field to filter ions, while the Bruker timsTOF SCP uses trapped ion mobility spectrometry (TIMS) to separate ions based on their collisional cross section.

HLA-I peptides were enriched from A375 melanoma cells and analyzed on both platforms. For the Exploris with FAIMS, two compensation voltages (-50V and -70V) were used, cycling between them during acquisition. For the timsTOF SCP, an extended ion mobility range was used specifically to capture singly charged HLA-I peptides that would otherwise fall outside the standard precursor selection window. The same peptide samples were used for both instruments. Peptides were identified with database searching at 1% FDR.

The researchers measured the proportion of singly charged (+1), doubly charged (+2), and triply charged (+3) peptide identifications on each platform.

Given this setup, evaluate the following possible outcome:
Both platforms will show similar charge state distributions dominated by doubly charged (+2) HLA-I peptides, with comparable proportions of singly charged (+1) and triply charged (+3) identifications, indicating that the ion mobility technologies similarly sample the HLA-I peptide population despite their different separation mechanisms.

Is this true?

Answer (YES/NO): NO